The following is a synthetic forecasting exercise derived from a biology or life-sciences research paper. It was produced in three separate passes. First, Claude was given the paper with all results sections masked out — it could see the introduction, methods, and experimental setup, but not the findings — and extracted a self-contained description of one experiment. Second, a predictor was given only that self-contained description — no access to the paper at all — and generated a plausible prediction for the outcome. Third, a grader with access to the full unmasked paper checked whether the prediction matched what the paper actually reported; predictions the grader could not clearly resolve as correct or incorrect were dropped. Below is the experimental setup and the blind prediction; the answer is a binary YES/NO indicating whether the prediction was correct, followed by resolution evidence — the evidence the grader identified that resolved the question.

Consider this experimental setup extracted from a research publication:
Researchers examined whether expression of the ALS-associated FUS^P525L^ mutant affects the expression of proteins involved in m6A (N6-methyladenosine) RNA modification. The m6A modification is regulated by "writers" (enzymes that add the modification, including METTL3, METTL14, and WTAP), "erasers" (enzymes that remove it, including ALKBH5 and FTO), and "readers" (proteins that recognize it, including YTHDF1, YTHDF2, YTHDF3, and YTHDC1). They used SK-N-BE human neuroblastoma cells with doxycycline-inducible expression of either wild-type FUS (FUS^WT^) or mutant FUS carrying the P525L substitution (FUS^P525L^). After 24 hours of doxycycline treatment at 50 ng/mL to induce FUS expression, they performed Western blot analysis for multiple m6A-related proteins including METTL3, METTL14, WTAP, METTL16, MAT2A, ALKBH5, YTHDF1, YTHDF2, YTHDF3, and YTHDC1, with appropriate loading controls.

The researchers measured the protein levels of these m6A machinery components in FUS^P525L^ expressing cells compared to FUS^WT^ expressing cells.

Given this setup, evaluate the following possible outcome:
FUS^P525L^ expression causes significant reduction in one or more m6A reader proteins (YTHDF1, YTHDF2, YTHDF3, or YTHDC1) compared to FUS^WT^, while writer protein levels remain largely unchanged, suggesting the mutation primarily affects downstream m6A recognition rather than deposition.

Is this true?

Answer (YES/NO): NO